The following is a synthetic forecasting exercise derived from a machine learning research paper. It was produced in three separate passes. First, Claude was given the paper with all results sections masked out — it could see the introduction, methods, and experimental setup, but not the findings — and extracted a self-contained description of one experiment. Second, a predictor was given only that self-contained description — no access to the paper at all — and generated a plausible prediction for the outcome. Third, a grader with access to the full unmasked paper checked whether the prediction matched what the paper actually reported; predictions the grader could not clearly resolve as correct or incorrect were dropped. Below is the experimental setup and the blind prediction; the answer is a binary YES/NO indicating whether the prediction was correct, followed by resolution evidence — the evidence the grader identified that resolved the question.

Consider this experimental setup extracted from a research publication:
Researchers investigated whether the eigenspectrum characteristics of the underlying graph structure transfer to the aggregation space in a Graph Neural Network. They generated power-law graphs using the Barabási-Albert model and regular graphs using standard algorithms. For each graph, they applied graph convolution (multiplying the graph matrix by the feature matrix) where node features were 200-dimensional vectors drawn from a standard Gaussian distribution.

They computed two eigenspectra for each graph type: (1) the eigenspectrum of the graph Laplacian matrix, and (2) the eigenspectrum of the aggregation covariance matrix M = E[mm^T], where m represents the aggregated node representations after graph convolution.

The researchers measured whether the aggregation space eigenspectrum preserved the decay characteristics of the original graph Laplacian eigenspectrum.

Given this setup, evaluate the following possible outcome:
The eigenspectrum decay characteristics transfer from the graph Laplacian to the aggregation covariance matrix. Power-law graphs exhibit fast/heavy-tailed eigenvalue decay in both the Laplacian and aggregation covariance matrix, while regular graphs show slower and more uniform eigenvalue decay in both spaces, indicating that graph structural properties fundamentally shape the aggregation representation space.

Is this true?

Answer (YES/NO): YES